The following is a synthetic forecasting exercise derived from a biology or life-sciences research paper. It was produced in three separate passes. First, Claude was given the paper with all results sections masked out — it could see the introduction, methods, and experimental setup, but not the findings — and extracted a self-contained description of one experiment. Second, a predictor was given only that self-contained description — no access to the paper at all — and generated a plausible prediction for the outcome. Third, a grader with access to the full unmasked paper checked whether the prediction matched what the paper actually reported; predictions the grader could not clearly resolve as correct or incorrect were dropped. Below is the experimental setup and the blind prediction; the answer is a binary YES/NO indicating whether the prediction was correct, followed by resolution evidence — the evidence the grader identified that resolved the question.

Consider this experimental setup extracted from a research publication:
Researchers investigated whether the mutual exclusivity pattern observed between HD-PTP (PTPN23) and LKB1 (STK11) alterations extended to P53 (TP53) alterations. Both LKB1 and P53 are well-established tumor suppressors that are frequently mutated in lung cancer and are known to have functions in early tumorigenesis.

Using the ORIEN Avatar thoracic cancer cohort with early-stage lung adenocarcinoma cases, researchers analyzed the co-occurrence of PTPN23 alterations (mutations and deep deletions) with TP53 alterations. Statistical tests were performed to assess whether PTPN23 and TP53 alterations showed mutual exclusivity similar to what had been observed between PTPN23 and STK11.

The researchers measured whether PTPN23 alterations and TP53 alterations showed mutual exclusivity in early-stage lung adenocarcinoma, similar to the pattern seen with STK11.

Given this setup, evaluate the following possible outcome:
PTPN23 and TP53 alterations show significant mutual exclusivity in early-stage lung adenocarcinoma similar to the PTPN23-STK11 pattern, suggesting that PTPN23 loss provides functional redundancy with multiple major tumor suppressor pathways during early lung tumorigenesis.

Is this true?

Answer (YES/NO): NO